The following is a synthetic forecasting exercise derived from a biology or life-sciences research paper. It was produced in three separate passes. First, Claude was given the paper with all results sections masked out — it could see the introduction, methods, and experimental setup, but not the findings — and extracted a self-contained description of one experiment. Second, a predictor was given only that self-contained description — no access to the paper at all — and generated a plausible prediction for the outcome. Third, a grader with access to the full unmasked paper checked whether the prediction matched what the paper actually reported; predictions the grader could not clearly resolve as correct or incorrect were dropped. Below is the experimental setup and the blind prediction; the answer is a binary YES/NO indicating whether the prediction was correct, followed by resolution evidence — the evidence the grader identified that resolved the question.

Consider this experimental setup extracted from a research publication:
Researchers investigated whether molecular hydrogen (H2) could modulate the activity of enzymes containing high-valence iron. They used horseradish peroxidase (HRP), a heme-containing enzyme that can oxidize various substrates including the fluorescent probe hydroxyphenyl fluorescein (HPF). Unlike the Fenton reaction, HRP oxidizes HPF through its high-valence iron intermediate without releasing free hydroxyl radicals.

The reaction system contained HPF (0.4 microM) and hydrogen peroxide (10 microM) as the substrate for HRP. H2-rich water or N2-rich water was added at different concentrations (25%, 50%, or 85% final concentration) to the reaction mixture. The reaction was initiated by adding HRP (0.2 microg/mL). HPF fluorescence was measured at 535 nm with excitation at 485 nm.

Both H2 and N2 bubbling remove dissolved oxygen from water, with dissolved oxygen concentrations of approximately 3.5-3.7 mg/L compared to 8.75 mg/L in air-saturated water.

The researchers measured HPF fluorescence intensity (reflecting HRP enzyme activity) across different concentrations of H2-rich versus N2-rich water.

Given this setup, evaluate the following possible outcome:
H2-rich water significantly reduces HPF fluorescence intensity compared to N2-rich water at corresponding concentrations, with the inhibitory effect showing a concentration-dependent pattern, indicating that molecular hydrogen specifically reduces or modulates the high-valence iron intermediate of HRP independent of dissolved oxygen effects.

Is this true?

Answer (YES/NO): NO